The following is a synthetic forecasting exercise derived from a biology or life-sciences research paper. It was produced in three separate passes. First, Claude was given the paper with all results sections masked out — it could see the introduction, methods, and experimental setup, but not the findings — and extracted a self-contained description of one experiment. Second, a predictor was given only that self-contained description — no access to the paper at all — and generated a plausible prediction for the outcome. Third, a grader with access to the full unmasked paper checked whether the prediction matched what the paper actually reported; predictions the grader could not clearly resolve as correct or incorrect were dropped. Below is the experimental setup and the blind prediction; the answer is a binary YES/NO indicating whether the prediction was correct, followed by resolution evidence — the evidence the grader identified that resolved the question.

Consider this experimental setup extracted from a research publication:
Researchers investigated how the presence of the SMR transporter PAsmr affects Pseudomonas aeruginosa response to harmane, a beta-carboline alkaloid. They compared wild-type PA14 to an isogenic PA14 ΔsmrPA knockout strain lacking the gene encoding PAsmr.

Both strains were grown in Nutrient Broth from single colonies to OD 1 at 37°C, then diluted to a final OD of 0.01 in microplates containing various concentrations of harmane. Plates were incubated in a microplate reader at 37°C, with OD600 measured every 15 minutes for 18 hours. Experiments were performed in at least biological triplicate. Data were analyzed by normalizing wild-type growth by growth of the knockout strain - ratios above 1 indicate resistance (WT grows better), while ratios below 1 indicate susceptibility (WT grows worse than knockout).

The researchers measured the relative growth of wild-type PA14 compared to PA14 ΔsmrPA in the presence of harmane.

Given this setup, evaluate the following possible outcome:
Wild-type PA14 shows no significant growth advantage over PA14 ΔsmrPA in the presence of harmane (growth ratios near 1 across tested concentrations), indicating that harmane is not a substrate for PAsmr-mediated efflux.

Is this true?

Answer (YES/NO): NO